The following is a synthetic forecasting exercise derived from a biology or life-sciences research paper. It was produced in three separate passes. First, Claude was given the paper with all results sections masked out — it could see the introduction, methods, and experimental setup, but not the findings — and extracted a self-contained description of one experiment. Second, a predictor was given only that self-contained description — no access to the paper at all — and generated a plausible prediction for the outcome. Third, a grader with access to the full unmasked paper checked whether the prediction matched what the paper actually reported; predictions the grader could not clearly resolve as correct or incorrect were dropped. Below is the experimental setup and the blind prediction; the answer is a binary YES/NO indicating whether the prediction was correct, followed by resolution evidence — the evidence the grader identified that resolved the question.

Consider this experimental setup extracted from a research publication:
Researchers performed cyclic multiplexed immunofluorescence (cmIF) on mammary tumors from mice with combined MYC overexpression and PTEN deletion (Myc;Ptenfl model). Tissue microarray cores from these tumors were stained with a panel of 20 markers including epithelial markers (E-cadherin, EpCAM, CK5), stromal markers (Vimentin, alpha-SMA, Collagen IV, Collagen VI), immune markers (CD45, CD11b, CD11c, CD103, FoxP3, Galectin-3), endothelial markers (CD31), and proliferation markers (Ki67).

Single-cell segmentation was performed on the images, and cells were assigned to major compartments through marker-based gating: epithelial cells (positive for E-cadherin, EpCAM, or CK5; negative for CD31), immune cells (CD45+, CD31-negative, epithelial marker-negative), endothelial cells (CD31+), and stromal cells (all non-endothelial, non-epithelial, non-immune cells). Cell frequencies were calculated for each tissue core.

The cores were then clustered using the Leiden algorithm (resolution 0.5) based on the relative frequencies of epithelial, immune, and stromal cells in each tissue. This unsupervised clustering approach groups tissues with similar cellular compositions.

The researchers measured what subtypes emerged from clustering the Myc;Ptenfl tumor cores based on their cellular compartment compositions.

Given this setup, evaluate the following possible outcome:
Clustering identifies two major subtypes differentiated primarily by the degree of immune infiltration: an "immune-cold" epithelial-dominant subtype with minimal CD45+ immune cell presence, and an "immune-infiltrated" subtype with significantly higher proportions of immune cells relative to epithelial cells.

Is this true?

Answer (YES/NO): NO